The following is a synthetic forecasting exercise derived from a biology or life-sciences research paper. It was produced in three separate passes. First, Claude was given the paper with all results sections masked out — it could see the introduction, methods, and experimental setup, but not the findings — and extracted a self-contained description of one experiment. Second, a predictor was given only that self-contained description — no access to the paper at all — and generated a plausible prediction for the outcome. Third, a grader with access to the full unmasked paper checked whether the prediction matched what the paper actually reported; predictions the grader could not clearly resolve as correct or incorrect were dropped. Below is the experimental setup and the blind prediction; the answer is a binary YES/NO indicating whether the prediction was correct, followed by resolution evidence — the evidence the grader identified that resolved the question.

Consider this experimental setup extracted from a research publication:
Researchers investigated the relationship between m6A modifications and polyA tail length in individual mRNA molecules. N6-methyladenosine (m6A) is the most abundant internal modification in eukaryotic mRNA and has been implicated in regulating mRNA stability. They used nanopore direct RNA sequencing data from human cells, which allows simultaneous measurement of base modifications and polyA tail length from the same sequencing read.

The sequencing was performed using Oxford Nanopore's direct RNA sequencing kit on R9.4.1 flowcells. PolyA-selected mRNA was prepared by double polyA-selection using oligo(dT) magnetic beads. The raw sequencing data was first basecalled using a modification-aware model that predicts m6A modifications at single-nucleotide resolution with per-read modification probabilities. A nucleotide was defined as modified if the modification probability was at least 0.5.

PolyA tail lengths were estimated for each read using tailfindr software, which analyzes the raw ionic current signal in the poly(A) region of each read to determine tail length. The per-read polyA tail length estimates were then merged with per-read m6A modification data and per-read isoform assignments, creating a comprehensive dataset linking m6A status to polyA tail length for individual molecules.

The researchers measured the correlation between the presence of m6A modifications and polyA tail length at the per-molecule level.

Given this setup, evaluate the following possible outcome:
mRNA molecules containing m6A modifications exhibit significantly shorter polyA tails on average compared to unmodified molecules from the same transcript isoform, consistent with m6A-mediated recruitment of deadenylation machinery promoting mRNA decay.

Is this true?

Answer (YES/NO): NO